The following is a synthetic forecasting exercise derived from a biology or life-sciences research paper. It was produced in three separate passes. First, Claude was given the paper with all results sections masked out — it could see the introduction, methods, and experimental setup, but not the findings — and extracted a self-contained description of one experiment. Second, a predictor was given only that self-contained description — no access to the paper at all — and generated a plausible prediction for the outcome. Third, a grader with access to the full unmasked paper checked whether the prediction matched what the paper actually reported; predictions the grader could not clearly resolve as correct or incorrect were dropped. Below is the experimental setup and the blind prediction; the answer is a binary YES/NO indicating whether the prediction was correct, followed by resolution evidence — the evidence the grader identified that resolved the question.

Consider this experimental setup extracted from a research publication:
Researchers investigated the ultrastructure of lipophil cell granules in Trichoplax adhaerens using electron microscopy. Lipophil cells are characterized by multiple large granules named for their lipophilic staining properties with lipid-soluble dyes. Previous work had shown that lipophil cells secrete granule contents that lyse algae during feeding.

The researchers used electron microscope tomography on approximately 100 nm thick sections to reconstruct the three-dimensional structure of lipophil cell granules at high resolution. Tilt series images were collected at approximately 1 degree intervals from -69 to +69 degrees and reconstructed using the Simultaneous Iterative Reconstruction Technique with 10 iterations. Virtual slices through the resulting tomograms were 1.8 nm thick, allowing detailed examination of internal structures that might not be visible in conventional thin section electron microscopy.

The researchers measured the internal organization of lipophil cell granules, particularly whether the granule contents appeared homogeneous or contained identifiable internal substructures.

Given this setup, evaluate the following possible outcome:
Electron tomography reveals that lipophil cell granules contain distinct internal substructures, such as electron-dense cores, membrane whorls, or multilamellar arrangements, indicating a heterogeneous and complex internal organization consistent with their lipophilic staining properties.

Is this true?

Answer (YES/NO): YES